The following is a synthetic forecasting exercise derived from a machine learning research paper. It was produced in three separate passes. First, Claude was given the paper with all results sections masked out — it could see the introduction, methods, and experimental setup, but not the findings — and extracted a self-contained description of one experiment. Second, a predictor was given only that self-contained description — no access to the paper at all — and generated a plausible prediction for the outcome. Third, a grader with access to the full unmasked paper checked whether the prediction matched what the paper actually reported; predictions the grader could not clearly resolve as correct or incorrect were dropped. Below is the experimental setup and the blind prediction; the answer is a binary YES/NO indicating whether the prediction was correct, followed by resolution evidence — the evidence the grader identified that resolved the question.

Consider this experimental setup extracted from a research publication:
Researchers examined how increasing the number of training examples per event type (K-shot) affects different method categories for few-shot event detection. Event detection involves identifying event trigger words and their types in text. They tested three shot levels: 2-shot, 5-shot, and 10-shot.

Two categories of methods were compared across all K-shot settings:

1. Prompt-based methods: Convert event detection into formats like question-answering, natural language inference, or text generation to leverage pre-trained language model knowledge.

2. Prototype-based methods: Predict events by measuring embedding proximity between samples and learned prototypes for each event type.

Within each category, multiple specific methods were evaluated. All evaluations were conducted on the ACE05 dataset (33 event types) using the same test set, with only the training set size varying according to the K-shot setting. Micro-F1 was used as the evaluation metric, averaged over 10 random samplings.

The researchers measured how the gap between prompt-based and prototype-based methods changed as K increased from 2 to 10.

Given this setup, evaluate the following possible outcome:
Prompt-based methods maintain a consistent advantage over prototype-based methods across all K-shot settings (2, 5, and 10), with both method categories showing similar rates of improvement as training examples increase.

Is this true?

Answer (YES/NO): NO